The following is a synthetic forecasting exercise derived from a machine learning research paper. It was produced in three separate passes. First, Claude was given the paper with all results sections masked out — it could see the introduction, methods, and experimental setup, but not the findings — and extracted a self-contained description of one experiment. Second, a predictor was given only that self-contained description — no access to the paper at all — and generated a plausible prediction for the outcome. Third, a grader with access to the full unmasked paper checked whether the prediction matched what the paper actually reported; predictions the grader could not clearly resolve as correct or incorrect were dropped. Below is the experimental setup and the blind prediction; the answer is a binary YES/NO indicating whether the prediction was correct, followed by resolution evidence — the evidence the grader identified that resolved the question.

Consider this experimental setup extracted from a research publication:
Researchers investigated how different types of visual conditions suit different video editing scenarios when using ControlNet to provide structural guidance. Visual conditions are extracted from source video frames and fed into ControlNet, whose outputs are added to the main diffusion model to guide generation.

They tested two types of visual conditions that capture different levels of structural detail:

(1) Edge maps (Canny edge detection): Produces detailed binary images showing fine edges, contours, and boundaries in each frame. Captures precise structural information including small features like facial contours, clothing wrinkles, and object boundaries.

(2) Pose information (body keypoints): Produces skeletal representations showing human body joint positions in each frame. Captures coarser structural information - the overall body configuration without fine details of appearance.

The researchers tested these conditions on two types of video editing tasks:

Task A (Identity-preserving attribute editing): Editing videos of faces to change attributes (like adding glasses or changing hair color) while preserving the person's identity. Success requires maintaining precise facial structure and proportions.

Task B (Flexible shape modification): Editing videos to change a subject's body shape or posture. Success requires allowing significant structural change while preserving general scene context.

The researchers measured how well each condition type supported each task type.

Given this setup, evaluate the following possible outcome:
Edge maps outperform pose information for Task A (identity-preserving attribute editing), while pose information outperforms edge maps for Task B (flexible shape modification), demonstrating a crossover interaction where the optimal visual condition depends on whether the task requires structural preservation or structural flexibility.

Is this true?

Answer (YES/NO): YES